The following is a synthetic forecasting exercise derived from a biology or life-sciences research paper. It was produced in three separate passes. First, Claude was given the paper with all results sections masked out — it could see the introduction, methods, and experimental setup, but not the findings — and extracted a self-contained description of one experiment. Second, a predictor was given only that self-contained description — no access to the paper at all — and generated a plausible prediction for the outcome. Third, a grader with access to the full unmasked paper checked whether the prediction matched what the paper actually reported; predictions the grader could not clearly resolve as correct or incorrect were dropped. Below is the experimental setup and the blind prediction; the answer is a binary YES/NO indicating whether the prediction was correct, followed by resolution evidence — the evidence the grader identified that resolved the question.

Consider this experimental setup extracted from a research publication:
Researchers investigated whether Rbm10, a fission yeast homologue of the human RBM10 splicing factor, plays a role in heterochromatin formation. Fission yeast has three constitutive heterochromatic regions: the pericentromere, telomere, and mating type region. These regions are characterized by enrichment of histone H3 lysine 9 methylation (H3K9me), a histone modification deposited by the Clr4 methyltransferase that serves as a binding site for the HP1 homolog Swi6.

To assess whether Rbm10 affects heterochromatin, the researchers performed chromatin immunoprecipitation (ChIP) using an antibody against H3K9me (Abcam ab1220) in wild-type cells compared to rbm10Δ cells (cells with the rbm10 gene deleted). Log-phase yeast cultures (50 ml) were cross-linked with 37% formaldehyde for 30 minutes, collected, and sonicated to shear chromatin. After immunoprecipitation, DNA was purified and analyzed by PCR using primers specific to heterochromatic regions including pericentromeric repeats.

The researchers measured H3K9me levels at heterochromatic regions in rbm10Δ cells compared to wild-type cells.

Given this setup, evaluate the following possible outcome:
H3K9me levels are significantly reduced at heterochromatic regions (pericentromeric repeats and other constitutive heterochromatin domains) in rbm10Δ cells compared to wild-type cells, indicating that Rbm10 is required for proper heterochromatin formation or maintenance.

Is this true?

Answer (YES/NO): YES